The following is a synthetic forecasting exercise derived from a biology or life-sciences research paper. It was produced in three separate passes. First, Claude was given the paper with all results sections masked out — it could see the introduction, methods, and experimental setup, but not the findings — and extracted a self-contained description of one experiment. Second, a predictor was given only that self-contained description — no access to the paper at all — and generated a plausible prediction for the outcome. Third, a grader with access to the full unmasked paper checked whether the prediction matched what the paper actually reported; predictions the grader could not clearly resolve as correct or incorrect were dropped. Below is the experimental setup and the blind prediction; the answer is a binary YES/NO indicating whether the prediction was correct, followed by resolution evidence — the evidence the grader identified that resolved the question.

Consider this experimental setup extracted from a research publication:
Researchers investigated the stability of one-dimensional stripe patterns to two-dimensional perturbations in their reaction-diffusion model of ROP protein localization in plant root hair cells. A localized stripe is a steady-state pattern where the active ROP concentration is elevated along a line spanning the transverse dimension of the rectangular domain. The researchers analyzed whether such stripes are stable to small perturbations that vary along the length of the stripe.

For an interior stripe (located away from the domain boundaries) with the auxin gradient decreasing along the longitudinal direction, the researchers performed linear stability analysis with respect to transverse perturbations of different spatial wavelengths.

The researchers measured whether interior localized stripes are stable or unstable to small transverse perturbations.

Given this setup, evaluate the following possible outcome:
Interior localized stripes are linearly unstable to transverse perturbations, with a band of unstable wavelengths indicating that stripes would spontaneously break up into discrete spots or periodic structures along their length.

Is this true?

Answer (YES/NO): YES